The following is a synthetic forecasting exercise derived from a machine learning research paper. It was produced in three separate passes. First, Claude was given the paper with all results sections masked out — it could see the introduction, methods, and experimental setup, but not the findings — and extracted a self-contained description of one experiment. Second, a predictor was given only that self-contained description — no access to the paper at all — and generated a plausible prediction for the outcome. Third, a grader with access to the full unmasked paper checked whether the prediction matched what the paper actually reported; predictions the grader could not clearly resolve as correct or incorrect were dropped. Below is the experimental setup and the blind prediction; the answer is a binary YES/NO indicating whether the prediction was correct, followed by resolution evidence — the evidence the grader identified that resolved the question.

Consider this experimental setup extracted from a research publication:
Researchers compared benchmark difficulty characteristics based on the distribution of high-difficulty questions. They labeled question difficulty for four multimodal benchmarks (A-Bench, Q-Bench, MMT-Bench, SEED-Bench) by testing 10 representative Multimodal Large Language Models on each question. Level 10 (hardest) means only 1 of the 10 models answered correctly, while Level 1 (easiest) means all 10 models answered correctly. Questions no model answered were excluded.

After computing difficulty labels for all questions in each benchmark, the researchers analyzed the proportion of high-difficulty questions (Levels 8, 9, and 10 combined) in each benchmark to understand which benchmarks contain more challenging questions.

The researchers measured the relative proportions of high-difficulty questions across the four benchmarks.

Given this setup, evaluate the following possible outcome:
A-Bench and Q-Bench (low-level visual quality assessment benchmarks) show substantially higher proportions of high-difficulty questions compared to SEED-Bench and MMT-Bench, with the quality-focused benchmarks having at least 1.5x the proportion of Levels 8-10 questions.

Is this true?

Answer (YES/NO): NO